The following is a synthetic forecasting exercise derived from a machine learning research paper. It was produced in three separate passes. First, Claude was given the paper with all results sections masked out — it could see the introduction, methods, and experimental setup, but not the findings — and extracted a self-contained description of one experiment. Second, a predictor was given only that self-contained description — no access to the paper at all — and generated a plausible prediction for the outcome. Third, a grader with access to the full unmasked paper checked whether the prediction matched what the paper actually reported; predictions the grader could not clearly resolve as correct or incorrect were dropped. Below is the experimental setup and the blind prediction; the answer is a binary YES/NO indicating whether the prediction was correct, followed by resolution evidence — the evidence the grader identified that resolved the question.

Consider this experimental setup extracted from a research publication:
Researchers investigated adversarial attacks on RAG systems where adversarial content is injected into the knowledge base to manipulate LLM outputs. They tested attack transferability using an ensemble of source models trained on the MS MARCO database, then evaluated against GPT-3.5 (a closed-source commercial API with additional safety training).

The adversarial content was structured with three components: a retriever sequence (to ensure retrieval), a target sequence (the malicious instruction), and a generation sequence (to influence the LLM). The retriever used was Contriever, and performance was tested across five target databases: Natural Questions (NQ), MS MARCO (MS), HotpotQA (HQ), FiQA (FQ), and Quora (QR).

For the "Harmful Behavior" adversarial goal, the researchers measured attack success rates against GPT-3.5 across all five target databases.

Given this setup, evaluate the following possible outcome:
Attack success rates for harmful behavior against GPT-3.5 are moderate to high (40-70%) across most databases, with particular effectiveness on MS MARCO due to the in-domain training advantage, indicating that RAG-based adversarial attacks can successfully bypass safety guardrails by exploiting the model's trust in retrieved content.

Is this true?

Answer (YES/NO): NO